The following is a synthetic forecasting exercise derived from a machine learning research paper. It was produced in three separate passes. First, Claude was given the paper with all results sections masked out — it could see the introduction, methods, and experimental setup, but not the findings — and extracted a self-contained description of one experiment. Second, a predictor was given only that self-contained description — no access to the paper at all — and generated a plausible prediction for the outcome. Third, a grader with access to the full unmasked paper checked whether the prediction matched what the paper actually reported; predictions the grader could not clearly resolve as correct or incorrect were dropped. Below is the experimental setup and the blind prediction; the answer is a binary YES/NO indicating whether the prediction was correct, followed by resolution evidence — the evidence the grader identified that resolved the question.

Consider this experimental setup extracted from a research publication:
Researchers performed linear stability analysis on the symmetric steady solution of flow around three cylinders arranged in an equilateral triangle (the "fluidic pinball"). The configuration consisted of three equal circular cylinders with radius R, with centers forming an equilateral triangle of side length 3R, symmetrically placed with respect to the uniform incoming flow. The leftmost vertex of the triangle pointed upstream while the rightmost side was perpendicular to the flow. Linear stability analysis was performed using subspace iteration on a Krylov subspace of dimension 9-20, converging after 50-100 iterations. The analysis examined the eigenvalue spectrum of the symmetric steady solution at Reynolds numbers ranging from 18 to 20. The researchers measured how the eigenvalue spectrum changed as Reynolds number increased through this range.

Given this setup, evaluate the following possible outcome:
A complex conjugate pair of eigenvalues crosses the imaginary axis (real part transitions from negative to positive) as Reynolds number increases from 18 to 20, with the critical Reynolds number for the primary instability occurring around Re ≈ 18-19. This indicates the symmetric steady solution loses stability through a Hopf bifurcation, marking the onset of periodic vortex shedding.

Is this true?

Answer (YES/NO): YES